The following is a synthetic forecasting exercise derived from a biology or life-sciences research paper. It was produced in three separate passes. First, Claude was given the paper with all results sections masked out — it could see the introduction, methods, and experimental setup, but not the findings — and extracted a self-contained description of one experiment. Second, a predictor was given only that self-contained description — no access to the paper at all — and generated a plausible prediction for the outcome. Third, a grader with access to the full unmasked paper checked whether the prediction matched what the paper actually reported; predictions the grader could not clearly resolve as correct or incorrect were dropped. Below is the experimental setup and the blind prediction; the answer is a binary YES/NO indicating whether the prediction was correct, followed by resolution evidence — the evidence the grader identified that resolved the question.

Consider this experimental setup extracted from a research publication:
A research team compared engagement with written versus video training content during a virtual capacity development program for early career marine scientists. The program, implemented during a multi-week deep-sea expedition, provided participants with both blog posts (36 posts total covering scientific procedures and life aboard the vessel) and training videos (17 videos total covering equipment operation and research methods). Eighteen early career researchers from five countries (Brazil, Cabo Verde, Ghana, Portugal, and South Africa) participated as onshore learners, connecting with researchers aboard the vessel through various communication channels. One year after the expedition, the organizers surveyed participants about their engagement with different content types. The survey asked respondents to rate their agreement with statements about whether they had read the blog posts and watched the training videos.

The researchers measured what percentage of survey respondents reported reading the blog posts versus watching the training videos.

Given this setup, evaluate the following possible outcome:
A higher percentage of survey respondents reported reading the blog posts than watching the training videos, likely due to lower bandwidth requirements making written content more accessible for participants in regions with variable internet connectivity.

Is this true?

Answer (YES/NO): YES